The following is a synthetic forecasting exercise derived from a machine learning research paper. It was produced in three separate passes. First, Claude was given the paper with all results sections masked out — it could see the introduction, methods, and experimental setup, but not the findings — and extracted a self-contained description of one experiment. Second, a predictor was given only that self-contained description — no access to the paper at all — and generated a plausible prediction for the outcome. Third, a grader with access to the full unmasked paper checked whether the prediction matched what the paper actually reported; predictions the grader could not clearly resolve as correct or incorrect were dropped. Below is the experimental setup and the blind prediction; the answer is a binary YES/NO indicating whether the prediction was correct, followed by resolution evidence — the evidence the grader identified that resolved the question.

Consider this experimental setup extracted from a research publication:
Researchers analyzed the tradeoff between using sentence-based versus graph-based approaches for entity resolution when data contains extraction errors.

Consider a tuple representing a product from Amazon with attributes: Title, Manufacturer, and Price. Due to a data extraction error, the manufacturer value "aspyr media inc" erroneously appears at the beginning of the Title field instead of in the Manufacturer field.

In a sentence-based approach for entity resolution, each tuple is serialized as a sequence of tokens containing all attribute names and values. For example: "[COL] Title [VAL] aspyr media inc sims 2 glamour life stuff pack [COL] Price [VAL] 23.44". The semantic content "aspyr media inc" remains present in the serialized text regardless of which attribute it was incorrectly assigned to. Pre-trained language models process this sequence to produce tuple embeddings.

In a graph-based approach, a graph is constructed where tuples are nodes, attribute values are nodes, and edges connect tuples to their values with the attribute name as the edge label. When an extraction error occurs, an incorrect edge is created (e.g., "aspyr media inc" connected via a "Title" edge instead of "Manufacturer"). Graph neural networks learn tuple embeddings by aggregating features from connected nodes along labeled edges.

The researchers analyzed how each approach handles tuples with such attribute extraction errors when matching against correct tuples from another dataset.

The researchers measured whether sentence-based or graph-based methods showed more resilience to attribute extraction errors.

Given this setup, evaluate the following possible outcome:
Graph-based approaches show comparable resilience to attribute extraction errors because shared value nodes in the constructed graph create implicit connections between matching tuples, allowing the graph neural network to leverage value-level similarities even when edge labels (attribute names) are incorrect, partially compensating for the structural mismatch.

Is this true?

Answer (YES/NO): NO